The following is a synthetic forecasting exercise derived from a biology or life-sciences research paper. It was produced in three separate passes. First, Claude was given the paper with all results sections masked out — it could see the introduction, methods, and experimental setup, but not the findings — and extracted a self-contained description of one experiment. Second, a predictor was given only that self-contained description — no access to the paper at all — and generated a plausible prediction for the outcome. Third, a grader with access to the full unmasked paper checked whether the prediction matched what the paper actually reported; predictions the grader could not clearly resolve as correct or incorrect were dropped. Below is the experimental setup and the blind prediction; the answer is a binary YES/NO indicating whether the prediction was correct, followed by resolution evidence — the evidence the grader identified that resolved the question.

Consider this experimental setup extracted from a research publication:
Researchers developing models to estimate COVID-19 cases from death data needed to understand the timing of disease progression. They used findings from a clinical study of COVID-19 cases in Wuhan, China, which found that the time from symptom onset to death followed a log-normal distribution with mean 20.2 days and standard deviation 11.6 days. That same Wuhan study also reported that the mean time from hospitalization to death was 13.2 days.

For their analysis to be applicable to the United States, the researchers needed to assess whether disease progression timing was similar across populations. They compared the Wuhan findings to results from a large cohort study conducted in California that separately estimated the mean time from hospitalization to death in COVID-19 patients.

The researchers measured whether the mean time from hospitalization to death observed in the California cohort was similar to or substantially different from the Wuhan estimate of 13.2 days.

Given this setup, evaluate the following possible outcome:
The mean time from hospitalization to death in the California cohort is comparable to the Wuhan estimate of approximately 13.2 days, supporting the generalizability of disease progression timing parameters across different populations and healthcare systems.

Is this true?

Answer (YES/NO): YES